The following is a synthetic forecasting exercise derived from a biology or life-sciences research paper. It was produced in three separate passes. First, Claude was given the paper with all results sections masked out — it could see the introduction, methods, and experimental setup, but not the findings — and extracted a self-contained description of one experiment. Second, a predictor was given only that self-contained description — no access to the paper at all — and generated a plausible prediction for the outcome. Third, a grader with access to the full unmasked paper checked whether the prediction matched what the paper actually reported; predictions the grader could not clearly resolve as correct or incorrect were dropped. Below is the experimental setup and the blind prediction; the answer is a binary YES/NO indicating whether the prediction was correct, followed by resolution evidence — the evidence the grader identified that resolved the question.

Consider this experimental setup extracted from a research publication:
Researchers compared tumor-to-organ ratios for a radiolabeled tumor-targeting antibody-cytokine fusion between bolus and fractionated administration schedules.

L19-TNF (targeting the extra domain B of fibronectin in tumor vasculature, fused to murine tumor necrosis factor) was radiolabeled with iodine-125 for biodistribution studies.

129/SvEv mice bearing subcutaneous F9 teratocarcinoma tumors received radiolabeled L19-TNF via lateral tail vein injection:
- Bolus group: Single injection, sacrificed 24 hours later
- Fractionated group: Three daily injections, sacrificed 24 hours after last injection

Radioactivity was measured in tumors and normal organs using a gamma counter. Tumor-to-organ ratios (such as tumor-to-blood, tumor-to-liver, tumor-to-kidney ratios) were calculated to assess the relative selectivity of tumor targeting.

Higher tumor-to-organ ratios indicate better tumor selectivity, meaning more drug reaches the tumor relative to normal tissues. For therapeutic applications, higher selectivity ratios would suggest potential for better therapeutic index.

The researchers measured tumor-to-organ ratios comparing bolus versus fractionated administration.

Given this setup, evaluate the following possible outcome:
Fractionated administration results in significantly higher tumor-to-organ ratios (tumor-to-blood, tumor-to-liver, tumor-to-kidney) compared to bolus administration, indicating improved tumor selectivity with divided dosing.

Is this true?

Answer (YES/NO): NO